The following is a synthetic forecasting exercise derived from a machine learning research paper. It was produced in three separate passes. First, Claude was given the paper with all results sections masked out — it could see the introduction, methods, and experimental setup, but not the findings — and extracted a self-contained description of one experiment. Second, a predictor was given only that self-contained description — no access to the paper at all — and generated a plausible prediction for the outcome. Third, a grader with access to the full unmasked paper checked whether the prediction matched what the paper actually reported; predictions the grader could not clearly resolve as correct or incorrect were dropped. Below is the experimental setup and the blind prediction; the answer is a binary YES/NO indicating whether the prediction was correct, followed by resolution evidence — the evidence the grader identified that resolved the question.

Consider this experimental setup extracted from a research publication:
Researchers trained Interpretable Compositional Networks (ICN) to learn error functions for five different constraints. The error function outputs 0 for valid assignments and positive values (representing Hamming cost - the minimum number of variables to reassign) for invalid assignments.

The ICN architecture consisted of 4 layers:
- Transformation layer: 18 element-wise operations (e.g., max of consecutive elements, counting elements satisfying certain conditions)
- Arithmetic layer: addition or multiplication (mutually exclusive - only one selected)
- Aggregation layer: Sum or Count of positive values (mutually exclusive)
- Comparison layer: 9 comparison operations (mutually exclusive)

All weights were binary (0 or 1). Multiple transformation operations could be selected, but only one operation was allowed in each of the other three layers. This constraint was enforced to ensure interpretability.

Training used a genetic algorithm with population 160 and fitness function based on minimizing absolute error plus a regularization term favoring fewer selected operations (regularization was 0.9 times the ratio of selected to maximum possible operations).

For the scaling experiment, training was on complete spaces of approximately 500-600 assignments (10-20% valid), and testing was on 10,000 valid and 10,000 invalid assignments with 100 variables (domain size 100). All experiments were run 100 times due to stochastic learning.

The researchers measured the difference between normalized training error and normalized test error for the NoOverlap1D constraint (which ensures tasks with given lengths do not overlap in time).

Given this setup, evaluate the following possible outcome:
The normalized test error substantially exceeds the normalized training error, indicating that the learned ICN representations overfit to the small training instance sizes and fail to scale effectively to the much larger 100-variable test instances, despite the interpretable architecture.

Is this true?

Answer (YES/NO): NO